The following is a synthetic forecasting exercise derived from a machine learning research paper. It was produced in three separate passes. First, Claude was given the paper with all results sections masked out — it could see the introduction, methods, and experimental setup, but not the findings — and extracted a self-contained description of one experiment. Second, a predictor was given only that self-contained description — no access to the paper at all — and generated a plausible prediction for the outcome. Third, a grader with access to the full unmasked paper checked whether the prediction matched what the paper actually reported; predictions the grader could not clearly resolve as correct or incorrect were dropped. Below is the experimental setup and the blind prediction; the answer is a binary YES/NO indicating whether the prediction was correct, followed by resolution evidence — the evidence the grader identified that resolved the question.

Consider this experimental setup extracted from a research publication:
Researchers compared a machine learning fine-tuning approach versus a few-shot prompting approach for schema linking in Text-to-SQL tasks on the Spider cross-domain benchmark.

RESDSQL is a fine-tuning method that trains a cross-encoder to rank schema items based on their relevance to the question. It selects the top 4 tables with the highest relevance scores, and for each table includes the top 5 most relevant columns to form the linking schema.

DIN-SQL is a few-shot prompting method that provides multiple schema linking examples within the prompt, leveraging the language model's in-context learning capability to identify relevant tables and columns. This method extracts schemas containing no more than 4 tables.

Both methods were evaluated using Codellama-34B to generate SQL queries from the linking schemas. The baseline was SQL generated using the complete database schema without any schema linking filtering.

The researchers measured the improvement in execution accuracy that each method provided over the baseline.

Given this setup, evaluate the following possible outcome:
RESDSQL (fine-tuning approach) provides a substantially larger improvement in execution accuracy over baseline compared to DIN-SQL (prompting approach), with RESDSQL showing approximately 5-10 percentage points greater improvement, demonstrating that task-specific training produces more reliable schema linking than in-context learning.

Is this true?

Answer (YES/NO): NO